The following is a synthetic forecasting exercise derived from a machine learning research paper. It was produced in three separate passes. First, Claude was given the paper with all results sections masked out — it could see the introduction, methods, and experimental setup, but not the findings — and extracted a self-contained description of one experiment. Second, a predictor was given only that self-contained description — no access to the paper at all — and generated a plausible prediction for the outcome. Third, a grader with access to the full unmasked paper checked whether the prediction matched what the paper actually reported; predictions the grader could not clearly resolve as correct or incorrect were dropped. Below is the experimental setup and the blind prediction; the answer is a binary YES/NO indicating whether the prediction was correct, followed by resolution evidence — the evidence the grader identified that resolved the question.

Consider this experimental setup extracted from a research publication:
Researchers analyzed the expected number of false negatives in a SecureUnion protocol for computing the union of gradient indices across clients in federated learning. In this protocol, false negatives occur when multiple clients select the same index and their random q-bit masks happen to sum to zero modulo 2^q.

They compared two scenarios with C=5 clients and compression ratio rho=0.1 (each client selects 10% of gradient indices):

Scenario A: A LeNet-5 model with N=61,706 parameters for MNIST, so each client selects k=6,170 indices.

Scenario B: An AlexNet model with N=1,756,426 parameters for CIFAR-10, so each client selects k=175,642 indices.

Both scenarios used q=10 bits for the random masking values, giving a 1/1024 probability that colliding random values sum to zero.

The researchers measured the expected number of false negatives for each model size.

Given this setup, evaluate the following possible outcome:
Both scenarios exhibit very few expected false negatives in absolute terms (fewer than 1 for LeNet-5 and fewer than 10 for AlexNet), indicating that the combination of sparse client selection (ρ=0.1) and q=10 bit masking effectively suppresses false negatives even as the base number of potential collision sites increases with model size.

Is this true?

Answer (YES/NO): NO